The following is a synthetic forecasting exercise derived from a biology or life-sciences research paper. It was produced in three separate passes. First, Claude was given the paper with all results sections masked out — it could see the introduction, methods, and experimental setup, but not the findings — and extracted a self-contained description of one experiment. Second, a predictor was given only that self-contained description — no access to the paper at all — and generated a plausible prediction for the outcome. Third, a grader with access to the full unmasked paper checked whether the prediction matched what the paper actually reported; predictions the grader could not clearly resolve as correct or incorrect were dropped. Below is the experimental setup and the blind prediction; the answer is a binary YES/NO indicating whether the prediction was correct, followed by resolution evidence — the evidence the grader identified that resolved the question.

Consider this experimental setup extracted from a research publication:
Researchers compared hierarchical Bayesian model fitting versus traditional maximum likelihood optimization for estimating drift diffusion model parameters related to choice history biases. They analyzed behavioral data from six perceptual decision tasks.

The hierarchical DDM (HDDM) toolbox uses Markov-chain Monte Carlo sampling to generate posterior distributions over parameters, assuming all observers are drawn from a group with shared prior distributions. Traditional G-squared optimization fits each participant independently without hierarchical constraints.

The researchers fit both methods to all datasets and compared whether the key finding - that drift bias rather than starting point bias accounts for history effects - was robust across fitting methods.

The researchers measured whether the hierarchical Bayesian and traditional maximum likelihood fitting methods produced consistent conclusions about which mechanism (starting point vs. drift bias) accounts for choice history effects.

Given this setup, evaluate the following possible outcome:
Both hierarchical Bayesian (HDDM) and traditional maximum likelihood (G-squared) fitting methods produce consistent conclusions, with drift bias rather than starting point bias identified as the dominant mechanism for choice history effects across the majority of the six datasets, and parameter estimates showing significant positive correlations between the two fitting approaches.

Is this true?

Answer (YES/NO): NO